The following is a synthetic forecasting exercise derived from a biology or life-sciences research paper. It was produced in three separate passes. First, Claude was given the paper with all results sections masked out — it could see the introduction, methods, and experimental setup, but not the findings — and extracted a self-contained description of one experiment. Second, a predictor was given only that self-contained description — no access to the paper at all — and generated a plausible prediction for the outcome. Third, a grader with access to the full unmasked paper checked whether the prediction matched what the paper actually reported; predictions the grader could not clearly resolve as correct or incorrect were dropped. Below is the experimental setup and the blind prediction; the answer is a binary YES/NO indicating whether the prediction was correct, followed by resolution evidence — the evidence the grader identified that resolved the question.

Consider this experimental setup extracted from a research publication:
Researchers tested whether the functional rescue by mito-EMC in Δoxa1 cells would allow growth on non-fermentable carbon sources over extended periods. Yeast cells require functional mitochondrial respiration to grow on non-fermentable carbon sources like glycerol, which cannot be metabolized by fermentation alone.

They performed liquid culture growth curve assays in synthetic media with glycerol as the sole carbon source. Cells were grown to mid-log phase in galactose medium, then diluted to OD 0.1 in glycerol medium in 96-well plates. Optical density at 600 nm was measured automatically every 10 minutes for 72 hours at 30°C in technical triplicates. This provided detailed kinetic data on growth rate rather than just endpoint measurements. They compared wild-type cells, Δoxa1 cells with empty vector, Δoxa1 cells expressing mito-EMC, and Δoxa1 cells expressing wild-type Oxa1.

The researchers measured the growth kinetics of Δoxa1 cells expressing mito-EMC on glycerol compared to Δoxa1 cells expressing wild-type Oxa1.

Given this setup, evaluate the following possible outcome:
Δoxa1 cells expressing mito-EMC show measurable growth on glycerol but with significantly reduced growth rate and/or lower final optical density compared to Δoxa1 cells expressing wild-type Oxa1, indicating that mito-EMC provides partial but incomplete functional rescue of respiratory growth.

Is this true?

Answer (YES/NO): YES